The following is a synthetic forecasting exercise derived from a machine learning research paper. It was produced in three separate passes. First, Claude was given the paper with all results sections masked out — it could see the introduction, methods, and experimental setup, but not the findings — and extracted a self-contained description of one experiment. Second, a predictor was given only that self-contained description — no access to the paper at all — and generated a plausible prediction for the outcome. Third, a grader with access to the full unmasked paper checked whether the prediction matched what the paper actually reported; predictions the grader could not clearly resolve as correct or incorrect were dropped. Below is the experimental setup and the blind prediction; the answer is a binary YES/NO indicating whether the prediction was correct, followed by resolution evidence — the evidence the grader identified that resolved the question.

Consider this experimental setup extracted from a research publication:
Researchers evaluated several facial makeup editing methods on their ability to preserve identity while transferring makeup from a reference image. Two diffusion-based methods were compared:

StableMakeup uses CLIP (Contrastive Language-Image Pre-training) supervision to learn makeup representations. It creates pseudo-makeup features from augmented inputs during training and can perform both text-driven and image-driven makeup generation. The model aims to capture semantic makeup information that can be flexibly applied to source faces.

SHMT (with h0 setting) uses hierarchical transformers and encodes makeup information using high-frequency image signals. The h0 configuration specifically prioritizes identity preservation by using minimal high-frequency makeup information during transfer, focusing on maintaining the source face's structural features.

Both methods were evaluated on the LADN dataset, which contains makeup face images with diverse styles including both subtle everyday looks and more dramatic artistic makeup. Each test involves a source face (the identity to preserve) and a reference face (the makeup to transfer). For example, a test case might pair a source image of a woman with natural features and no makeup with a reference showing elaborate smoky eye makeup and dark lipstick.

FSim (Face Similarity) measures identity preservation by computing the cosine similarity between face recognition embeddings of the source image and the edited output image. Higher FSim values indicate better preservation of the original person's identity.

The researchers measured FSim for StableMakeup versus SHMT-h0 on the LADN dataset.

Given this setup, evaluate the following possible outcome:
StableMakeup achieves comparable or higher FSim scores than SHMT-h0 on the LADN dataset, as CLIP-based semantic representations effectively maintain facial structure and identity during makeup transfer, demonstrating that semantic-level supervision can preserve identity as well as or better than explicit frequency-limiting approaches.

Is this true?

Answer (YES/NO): NO